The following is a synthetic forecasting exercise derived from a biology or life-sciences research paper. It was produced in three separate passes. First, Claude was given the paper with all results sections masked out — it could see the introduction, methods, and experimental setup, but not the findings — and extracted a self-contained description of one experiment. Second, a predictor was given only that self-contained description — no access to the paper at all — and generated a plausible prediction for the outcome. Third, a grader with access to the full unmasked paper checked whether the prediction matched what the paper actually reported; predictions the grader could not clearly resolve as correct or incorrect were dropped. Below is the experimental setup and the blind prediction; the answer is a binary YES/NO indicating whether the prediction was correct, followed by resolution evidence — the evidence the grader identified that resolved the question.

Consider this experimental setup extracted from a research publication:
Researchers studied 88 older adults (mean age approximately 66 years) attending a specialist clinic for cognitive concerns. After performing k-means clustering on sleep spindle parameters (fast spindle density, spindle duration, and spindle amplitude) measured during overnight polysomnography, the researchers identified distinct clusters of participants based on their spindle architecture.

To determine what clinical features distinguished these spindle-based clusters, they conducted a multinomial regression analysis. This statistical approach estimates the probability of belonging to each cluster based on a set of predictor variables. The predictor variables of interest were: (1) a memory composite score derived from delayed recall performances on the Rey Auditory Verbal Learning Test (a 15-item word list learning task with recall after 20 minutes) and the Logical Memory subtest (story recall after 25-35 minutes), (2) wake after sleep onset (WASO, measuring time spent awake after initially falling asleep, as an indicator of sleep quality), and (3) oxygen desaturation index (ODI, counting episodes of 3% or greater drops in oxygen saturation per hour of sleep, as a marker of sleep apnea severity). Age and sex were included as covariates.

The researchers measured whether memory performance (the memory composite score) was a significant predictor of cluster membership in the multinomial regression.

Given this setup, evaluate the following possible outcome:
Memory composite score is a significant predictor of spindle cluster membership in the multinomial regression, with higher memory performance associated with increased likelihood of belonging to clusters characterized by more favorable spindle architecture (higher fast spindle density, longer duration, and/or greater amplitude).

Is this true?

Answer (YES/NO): YES